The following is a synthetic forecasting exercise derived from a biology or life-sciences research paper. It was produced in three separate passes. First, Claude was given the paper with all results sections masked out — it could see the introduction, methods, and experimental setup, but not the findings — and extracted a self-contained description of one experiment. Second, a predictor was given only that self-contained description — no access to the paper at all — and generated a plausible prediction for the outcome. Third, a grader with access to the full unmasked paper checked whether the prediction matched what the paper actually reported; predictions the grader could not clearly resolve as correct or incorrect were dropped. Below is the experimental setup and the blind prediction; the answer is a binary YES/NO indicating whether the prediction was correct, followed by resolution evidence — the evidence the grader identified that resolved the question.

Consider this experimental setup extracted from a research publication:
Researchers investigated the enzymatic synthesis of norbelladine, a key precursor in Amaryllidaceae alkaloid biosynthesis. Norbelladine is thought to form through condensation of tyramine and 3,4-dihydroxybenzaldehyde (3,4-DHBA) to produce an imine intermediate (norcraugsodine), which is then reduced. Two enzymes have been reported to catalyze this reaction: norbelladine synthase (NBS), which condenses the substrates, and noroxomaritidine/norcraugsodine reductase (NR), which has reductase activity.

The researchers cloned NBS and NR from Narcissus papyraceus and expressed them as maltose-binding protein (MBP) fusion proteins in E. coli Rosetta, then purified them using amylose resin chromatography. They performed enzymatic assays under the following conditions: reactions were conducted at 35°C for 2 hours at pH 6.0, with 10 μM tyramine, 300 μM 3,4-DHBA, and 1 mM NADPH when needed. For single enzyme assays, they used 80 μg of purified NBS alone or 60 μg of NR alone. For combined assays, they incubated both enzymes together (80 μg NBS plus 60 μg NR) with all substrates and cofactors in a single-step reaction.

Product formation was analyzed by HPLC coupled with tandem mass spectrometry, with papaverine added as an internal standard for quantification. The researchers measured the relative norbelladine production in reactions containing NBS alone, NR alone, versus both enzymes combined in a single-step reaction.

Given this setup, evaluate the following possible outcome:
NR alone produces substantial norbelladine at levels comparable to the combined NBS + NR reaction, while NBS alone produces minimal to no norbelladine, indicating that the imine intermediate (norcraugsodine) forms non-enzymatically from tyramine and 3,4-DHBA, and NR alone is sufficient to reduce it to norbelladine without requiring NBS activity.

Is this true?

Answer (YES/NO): NO